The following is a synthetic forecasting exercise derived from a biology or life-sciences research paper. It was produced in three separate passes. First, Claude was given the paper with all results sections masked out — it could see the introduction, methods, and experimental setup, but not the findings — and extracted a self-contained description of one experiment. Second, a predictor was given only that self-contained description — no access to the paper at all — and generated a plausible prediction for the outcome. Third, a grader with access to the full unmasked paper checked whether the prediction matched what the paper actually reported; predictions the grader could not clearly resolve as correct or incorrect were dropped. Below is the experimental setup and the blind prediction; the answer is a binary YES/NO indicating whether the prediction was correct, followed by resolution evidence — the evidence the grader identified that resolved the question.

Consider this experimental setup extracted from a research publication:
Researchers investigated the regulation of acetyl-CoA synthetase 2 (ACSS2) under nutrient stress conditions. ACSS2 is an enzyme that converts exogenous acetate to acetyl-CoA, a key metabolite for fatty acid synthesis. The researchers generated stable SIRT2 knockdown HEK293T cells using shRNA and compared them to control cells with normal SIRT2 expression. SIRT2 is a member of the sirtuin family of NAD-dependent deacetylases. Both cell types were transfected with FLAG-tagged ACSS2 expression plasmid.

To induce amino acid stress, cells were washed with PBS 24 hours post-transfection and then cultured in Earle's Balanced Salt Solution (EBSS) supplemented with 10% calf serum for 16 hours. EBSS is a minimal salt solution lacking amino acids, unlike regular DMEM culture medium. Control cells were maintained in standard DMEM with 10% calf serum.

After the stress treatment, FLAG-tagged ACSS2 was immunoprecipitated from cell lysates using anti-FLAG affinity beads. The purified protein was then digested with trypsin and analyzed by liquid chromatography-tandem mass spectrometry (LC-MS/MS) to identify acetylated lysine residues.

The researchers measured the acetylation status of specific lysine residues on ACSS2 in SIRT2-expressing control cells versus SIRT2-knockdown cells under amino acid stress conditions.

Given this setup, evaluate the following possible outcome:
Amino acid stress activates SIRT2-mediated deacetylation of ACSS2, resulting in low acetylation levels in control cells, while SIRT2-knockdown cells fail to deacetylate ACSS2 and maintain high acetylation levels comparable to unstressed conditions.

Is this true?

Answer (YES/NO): YES